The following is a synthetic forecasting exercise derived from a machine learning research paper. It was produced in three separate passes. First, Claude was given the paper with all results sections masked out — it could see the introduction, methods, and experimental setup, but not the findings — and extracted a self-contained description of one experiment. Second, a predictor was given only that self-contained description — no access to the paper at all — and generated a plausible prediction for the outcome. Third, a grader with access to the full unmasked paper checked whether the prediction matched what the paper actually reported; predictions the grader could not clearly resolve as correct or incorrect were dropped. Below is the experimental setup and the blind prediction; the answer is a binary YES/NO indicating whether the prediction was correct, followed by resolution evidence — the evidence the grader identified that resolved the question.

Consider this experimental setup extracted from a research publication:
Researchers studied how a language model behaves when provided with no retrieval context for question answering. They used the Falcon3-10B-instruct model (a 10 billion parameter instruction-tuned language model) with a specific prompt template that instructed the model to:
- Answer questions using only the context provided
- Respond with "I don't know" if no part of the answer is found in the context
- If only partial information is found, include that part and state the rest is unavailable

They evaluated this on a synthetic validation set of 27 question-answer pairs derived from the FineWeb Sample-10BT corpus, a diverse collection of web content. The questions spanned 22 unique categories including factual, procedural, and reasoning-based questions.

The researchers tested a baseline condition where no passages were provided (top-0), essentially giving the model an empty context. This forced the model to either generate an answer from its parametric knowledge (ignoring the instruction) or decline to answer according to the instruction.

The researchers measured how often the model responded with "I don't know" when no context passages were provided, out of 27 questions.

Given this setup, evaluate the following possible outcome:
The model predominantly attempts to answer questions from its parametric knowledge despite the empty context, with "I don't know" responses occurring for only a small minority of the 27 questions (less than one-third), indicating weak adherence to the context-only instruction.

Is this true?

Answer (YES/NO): NO